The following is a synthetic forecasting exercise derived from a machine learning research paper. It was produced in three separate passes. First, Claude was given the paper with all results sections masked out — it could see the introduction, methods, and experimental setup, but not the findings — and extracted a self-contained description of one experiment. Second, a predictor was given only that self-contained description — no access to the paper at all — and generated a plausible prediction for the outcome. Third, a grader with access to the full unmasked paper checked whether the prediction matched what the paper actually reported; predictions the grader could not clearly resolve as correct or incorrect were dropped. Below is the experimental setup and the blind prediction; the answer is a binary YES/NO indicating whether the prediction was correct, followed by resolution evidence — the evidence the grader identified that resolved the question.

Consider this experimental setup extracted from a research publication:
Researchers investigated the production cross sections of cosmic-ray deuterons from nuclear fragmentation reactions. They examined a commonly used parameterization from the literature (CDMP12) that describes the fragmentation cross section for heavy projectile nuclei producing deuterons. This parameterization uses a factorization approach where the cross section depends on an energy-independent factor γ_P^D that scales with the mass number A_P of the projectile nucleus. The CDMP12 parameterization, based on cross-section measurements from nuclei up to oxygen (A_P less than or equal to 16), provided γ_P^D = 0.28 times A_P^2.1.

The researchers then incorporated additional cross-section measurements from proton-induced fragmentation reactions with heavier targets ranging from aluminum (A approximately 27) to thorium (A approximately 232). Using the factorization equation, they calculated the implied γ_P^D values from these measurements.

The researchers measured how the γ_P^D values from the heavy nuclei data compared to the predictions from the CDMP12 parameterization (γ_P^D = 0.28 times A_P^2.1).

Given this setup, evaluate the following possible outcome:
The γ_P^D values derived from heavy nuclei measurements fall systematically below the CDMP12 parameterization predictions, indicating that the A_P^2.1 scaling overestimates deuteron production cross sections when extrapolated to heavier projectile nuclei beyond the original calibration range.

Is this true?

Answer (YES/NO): YES